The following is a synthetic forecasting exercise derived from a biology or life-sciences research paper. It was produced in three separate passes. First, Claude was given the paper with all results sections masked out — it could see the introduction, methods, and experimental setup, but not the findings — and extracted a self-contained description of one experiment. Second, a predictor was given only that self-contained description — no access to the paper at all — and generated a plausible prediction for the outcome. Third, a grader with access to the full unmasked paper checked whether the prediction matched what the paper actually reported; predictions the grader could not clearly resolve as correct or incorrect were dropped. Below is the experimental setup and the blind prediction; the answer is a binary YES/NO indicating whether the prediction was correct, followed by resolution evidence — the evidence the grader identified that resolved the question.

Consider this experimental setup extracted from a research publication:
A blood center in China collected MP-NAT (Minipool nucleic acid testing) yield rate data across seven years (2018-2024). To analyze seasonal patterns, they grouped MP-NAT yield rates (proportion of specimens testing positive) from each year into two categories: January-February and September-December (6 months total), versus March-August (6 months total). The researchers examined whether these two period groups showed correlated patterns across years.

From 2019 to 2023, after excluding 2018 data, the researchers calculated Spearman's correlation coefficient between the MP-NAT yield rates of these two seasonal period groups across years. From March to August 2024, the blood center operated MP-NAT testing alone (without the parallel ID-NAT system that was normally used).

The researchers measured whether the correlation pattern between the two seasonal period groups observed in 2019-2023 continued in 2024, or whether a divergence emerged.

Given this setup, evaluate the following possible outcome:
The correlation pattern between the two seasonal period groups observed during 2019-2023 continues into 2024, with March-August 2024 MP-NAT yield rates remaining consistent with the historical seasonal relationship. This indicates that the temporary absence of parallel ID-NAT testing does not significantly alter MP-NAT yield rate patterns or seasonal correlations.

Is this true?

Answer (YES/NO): NO